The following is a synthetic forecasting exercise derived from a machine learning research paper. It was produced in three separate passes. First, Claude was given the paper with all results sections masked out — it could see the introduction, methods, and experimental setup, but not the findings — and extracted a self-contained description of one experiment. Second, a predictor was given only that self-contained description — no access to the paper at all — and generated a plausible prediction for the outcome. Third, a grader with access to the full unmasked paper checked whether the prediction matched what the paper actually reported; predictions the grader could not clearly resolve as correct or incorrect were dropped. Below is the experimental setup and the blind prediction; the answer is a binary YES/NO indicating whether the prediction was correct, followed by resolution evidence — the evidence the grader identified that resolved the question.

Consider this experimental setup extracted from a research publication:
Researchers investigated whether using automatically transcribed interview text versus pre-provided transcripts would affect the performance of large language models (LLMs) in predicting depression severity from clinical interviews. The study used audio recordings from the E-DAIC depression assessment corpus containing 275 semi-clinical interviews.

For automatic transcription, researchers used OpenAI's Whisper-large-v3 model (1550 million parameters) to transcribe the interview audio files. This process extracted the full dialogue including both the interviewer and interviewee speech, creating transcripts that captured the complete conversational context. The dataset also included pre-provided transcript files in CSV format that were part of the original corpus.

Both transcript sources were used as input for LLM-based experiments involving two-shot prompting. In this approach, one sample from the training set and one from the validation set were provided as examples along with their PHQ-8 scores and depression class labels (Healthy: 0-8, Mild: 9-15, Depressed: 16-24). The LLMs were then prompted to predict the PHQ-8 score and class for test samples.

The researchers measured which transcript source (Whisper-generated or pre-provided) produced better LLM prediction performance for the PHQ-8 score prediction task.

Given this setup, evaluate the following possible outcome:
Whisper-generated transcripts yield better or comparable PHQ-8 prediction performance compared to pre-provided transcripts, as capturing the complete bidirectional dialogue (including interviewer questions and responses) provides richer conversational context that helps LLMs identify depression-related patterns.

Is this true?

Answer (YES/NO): YES